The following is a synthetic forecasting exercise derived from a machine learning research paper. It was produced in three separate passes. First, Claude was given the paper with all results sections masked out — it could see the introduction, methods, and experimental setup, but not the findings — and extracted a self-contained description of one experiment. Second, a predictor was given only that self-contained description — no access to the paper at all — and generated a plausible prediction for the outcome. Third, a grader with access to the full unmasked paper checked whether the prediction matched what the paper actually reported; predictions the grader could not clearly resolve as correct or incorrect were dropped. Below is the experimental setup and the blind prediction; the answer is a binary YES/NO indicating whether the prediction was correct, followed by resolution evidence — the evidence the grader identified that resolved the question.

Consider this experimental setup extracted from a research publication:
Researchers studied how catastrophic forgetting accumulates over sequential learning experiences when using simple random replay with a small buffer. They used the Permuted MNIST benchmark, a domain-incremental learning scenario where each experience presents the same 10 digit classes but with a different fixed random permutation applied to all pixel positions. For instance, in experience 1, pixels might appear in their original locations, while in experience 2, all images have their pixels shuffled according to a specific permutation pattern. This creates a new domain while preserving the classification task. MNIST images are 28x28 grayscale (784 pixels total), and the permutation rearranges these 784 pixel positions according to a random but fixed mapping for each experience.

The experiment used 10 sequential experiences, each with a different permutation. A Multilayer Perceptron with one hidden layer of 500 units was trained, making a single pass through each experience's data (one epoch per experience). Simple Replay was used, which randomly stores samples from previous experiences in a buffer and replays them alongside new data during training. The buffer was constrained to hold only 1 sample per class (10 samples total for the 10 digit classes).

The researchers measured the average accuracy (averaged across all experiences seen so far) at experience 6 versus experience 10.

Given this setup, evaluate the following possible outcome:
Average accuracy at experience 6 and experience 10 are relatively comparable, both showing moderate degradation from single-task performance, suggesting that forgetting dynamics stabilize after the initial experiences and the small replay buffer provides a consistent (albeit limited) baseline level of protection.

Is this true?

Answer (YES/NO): YES